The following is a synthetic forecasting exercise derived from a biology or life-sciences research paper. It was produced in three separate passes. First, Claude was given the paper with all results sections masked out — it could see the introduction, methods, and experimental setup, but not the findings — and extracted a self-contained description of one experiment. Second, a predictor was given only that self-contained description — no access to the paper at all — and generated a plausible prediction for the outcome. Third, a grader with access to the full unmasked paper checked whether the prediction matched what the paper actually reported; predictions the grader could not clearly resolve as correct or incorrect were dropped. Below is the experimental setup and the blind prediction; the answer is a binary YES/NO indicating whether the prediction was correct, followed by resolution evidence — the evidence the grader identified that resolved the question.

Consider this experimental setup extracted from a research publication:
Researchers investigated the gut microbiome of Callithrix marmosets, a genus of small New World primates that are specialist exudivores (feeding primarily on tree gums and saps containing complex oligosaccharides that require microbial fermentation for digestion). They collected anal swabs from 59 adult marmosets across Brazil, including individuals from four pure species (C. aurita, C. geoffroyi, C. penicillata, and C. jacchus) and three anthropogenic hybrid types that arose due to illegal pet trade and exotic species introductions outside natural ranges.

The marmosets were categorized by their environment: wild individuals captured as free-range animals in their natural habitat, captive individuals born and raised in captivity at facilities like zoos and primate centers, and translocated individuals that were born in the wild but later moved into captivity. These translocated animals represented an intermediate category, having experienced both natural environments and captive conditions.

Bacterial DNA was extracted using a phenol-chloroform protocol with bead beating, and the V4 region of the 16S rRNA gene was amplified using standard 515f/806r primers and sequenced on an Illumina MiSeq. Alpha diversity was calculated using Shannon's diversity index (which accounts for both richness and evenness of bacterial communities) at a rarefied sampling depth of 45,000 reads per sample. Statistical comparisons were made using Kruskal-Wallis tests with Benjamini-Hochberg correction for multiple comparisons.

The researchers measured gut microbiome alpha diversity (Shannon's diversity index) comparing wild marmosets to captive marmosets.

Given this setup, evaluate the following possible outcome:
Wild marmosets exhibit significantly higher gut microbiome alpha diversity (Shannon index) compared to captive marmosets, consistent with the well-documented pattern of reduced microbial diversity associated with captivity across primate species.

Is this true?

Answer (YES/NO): YES